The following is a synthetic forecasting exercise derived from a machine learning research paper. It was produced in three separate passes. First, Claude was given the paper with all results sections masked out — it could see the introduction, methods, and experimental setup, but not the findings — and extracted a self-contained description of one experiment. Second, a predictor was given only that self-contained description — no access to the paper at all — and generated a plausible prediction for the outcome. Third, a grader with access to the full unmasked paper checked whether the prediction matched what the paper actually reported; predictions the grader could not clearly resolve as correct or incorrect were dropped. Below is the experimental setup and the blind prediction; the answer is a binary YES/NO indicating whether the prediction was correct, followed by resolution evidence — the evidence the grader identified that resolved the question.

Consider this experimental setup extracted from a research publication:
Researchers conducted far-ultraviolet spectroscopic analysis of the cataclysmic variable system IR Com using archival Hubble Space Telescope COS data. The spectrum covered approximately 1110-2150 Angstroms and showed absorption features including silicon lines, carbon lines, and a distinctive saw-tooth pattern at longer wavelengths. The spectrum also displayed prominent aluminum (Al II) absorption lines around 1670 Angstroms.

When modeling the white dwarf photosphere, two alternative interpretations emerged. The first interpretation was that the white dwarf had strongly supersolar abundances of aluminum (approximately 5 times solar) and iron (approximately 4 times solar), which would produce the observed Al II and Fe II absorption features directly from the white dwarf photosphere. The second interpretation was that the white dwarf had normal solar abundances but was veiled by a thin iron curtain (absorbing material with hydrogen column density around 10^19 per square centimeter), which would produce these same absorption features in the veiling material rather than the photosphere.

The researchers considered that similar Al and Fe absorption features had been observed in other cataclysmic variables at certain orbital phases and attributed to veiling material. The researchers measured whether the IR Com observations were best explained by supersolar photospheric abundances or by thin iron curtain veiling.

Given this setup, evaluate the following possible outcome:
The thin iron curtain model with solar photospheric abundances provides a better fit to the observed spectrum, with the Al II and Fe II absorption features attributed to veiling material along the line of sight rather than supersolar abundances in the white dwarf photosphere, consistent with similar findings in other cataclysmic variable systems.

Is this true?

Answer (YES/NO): YES